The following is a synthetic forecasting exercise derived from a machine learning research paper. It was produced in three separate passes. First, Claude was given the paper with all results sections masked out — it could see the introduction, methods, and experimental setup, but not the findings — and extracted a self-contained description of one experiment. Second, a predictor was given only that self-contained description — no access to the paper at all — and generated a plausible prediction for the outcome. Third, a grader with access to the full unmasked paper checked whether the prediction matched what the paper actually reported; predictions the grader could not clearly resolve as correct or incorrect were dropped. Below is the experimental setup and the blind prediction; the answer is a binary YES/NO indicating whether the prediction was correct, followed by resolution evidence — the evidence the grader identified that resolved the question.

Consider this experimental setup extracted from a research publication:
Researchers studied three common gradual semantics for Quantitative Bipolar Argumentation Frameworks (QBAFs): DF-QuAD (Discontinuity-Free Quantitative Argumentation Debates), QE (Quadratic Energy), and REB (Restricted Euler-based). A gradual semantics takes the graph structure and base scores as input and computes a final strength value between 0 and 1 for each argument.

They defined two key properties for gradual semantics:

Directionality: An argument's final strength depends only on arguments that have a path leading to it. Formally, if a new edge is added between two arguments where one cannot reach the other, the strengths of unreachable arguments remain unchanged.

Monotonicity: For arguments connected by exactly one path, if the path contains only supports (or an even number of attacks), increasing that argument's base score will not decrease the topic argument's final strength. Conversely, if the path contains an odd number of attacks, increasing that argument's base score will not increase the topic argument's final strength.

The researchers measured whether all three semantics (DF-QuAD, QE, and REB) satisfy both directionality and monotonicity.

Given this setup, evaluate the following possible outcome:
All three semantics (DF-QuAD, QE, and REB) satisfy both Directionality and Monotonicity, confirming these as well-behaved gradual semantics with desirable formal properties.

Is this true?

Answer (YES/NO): YES